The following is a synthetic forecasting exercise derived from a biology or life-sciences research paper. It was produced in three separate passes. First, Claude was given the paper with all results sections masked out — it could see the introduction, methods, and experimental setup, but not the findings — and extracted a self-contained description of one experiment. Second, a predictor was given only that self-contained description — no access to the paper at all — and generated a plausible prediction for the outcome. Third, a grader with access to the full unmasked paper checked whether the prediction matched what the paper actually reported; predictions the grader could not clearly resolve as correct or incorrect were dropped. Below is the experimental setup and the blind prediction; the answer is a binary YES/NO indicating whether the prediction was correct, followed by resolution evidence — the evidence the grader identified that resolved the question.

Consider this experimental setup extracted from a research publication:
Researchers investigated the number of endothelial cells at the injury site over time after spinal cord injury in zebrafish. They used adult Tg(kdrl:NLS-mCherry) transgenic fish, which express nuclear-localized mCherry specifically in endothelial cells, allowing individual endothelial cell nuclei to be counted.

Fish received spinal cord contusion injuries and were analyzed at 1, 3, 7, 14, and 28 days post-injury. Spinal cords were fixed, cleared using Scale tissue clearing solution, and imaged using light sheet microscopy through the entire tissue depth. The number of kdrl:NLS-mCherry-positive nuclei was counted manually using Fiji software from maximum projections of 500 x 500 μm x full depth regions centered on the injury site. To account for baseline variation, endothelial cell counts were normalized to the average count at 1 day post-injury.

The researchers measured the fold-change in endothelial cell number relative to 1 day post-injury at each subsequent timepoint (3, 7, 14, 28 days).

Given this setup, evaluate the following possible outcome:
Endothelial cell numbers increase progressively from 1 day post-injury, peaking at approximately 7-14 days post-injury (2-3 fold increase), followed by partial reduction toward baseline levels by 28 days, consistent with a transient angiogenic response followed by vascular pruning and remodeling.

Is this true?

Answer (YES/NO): NO